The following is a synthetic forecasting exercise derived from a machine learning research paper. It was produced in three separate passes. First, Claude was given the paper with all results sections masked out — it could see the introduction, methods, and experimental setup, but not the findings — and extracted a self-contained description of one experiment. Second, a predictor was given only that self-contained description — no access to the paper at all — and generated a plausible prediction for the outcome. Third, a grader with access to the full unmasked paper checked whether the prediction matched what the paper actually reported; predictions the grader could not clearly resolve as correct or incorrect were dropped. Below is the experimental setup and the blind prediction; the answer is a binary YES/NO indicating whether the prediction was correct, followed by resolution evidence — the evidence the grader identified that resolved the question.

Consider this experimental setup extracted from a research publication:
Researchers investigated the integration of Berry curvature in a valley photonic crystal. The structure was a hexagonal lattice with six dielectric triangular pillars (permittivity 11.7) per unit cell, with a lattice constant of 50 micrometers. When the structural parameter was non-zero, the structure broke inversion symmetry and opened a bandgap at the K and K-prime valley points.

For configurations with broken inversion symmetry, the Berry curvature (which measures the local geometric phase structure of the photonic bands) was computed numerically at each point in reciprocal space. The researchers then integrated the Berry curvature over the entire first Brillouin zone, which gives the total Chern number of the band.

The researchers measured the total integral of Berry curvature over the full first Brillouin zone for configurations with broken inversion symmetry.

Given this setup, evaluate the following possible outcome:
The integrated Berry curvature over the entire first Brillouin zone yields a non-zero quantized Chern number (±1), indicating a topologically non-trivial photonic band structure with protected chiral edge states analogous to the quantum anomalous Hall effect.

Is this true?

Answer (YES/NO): NO